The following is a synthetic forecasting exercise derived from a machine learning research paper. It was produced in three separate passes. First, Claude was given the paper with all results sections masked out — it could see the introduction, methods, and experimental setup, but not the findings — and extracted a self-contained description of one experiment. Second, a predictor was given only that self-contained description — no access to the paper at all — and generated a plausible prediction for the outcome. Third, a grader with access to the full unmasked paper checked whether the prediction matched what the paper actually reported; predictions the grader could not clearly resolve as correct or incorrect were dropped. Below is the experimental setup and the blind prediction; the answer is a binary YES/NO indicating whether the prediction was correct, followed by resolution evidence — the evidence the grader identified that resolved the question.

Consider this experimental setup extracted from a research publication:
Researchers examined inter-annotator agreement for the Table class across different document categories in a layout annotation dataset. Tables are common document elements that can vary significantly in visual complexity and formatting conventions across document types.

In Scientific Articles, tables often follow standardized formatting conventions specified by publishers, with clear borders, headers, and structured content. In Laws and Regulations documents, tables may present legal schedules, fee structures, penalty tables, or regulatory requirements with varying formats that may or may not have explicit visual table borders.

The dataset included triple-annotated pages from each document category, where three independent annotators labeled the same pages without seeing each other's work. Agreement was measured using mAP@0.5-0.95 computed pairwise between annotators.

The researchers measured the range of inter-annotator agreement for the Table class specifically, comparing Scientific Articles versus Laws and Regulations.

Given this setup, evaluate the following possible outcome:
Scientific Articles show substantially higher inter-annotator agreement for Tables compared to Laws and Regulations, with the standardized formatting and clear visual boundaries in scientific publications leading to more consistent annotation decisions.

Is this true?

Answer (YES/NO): YES